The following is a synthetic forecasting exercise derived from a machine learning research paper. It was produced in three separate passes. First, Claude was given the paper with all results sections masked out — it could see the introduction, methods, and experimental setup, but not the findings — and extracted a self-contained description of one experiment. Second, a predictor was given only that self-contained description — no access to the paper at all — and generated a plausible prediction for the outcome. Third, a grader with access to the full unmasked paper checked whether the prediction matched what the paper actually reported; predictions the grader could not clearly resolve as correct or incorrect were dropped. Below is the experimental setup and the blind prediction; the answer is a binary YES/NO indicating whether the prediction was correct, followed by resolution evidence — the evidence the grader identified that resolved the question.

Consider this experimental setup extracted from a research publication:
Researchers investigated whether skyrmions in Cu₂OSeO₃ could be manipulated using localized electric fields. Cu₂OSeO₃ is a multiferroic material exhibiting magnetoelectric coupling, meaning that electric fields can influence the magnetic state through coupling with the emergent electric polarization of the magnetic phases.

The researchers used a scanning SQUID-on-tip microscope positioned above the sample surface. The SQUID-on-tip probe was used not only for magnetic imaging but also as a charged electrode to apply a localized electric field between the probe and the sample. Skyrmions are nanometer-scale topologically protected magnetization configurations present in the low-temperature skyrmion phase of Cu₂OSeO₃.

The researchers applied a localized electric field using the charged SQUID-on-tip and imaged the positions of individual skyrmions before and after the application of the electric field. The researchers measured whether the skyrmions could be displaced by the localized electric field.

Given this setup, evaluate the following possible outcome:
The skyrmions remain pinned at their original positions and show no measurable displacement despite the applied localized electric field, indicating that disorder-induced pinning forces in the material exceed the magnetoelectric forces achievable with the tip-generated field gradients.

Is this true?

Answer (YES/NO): NO